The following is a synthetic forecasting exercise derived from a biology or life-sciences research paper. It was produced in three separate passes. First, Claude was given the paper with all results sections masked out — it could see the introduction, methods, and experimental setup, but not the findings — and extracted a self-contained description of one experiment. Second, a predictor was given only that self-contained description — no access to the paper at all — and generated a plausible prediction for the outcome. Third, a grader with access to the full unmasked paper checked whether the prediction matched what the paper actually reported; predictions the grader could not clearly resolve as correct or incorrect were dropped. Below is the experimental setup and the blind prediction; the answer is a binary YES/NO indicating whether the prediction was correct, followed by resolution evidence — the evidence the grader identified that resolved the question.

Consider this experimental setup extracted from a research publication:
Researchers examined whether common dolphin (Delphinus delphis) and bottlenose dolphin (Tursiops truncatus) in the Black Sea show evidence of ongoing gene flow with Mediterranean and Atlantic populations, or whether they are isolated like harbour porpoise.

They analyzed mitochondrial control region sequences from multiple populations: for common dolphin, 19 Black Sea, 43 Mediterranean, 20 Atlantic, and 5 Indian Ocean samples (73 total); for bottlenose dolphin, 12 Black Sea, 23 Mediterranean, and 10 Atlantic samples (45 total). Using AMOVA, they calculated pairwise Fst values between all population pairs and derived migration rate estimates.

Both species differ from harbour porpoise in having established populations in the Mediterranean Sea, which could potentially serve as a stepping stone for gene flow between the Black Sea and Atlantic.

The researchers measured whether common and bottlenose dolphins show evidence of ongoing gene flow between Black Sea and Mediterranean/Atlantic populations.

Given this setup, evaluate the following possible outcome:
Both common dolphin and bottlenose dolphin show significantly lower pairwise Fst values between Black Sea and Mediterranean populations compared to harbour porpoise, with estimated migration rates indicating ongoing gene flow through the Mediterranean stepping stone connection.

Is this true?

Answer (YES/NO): YES